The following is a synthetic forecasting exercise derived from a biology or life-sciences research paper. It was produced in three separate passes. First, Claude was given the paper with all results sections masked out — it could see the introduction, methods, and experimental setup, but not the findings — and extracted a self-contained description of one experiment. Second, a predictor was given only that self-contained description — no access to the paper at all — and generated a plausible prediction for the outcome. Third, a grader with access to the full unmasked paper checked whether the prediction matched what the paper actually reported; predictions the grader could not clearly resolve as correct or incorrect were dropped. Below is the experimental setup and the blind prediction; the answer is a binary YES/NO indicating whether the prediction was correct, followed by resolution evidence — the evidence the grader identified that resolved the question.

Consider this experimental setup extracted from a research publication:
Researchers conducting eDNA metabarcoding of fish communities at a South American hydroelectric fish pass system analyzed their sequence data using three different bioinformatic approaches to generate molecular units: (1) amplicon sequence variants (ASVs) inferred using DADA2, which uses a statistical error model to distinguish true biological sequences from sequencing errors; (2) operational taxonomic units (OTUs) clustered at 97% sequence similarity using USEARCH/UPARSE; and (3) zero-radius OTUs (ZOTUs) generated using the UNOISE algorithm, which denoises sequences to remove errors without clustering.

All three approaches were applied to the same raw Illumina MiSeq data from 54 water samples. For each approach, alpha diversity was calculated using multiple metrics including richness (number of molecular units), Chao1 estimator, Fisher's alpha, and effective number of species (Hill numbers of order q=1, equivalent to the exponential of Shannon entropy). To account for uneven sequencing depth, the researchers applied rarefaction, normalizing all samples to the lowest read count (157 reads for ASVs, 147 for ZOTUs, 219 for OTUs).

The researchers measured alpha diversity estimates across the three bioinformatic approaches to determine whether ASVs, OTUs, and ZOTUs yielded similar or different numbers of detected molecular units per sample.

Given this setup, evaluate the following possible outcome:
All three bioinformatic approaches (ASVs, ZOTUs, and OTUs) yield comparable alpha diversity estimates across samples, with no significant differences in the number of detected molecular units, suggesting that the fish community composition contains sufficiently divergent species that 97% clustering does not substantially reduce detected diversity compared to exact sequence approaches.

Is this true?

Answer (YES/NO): YES